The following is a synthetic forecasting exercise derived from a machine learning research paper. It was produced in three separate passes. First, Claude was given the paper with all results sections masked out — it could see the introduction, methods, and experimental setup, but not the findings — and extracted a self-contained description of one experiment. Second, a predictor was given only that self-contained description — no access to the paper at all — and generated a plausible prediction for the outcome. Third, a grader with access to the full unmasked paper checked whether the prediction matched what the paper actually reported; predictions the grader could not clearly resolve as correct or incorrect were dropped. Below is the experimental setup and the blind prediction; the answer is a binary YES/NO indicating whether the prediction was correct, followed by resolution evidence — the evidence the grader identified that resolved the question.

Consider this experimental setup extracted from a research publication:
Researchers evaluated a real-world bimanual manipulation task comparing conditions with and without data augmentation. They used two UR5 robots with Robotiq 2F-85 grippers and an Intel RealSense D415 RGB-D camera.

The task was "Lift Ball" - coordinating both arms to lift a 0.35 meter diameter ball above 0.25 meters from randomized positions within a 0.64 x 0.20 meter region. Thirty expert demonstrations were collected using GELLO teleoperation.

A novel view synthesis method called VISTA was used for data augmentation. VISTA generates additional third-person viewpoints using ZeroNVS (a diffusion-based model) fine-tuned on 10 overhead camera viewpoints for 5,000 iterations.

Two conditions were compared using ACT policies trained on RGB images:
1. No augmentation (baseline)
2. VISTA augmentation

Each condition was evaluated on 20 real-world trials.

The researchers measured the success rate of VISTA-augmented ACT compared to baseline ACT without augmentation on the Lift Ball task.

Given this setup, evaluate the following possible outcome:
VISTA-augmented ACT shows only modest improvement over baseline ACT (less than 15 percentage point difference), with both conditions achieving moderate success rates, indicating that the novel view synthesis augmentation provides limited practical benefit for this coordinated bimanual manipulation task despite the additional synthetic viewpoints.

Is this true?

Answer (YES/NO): NO